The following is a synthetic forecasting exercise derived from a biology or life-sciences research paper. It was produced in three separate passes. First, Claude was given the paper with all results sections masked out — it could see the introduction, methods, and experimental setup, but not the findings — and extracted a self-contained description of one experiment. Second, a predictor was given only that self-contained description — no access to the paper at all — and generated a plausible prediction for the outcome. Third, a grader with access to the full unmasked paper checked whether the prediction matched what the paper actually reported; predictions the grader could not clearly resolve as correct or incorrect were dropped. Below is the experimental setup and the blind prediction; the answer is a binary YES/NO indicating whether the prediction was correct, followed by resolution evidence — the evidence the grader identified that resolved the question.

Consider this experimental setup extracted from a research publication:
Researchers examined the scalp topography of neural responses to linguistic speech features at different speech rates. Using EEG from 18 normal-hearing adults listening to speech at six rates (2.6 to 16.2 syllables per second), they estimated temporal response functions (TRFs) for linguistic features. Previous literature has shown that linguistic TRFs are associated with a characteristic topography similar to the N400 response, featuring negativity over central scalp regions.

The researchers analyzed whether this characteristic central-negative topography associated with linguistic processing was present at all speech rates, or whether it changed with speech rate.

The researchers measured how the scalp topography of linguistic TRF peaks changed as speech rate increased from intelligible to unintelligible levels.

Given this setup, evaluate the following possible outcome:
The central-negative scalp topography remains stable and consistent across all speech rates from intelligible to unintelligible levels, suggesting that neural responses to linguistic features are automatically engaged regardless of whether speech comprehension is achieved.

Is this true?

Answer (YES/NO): NO